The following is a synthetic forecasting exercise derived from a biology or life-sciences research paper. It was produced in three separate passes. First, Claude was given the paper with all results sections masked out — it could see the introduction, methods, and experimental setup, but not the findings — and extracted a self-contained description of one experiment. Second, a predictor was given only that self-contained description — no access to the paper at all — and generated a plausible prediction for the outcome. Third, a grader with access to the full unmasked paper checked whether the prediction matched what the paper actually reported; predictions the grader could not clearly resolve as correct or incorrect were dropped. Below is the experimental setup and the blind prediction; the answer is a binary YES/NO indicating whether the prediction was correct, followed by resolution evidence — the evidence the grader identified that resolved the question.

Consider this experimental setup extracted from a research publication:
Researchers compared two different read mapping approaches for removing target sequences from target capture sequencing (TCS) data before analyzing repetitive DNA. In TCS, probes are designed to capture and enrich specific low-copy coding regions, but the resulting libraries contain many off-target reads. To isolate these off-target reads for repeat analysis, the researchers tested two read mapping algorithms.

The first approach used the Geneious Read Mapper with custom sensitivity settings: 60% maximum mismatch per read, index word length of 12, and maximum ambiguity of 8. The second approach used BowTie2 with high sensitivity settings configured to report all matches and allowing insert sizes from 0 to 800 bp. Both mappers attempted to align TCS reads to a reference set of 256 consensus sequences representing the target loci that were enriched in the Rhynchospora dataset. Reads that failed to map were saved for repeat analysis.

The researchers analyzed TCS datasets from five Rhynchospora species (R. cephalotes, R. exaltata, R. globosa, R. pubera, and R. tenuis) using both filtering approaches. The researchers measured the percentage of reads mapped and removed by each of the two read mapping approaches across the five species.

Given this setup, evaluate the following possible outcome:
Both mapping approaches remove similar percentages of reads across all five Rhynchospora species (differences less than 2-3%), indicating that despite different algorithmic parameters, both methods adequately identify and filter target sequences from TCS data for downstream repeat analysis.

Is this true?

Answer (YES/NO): NO